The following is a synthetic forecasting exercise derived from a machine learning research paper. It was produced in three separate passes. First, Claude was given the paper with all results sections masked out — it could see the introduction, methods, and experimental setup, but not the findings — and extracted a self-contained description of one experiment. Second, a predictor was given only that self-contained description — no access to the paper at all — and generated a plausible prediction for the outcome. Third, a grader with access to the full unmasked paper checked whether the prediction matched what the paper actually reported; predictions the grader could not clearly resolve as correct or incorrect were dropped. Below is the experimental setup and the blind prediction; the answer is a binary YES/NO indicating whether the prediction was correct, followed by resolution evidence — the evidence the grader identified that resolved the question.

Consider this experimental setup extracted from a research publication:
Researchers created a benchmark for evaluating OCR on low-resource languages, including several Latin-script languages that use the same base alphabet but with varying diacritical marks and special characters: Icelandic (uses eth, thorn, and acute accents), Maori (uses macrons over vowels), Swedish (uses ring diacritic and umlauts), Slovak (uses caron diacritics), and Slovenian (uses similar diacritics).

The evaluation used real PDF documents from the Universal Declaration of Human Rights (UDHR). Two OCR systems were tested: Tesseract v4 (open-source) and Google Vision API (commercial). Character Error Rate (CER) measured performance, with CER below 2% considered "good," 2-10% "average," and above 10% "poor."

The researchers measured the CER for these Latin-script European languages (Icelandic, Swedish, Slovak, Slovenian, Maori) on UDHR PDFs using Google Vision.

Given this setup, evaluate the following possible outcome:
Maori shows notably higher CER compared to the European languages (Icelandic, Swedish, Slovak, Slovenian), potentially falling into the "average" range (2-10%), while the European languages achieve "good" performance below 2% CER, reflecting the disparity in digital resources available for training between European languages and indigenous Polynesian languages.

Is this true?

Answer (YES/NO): NO